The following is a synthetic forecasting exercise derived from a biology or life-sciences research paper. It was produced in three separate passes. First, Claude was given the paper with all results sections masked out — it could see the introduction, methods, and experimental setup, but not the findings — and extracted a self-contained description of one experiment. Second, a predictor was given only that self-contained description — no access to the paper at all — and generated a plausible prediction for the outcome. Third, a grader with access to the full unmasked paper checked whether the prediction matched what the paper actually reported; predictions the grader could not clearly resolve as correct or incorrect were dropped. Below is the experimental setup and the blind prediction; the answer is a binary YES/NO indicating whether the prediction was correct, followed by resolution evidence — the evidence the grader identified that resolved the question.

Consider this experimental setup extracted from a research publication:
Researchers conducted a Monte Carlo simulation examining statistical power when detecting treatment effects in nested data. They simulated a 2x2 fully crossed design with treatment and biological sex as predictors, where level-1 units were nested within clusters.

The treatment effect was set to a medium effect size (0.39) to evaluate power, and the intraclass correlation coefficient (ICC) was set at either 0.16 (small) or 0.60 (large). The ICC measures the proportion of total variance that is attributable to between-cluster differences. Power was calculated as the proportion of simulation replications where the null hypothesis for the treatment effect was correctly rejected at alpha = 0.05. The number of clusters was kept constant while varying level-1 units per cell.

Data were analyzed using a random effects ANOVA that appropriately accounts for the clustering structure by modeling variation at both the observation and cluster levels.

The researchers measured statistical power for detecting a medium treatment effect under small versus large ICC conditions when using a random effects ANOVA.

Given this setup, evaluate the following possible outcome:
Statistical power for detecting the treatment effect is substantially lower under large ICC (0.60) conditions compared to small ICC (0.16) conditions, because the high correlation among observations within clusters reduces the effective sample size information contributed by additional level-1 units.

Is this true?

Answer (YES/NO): YES